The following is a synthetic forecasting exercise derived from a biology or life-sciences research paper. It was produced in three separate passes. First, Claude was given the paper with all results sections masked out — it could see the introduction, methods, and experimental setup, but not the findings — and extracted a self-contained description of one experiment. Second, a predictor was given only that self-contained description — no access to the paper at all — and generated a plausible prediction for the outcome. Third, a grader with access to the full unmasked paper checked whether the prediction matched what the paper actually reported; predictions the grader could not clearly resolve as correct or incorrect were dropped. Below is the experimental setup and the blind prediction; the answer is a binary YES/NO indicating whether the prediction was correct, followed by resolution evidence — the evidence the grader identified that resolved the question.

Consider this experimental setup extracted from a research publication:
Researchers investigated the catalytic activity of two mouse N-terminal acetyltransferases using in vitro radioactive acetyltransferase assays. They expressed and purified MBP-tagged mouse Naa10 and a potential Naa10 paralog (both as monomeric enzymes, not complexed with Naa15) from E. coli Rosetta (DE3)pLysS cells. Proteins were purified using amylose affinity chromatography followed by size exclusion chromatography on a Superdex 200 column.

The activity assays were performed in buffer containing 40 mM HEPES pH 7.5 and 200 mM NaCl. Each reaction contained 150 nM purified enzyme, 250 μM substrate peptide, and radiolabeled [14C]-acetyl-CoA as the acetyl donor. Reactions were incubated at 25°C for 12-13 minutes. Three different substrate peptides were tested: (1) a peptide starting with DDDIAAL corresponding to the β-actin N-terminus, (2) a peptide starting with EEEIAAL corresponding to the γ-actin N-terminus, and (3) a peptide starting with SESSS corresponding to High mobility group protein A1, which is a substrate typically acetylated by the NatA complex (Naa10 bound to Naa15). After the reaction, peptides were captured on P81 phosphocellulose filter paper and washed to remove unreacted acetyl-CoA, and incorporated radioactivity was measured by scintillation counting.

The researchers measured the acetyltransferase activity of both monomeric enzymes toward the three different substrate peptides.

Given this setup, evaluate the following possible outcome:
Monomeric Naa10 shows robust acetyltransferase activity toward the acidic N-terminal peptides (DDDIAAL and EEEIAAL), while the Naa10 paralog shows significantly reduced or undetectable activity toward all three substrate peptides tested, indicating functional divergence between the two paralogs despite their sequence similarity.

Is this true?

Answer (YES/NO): NO